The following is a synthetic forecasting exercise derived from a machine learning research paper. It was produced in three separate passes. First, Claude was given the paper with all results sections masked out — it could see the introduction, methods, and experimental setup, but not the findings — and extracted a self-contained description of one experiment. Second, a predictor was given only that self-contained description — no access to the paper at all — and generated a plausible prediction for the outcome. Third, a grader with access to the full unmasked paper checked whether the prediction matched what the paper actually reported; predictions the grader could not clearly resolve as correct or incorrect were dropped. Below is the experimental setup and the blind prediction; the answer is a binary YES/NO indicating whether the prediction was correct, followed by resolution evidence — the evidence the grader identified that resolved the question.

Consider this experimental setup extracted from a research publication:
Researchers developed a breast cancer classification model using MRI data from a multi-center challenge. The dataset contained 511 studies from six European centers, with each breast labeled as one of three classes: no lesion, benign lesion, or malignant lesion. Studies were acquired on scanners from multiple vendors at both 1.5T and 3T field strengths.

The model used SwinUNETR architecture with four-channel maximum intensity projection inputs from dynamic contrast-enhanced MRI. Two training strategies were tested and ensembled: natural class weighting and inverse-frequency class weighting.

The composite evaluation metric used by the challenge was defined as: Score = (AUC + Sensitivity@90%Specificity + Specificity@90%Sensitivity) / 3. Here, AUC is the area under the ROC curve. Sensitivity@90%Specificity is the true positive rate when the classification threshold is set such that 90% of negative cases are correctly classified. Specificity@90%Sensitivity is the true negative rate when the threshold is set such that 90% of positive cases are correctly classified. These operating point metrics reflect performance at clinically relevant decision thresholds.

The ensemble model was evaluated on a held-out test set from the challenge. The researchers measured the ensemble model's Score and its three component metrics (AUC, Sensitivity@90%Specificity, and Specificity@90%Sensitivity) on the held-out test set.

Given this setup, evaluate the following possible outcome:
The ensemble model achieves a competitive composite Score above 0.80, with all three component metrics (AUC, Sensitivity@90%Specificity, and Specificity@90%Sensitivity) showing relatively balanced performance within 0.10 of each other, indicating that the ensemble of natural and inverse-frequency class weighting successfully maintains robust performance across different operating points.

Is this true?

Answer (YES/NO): NO